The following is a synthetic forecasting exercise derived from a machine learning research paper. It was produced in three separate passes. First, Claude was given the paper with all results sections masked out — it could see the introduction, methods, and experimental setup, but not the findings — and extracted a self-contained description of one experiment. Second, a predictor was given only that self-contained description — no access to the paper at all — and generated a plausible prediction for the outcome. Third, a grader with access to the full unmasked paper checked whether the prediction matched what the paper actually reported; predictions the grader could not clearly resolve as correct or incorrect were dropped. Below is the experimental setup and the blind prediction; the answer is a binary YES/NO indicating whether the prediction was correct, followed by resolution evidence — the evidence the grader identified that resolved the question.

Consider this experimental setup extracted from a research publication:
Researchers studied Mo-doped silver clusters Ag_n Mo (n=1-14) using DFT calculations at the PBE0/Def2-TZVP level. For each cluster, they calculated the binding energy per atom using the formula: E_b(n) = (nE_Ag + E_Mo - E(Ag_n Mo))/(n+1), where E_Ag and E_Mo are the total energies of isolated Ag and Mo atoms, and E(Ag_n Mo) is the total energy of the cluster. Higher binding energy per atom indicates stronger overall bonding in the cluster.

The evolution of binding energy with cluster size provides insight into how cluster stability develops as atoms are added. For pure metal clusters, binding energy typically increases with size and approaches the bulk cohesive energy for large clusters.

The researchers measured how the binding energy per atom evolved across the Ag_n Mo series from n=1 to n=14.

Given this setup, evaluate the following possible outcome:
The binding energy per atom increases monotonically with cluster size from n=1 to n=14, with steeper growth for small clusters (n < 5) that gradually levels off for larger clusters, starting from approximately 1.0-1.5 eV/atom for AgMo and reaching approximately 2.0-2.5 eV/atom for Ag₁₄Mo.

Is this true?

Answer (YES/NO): NO